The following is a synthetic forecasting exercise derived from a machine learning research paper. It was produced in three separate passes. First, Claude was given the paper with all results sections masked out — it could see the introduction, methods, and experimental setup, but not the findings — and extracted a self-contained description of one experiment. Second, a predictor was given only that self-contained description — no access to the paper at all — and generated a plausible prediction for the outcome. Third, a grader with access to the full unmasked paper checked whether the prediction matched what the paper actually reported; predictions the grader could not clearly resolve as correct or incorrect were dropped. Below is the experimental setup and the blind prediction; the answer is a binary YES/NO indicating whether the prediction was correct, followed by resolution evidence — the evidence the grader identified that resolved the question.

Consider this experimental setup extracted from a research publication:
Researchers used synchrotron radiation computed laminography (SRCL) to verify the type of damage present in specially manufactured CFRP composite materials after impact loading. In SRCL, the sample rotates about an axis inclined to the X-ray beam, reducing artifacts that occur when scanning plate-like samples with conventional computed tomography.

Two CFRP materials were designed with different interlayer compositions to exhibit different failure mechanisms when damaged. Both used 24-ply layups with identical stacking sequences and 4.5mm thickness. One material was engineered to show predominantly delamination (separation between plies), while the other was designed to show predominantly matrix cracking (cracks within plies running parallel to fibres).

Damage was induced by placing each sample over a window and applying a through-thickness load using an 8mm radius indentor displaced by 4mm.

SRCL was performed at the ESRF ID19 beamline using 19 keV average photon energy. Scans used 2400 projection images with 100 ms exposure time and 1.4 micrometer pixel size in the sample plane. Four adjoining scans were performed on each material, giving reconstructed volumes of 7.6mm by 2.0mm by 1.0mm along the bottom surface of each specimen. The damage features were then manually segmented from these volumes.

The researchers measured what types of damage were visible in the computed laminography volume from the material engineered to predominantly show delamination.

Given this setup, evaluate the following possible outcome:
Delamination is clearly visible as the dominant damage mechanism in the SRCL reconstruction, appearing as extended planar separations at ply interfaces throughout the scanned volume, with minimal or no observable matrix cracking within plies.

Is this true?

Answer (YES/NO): NO